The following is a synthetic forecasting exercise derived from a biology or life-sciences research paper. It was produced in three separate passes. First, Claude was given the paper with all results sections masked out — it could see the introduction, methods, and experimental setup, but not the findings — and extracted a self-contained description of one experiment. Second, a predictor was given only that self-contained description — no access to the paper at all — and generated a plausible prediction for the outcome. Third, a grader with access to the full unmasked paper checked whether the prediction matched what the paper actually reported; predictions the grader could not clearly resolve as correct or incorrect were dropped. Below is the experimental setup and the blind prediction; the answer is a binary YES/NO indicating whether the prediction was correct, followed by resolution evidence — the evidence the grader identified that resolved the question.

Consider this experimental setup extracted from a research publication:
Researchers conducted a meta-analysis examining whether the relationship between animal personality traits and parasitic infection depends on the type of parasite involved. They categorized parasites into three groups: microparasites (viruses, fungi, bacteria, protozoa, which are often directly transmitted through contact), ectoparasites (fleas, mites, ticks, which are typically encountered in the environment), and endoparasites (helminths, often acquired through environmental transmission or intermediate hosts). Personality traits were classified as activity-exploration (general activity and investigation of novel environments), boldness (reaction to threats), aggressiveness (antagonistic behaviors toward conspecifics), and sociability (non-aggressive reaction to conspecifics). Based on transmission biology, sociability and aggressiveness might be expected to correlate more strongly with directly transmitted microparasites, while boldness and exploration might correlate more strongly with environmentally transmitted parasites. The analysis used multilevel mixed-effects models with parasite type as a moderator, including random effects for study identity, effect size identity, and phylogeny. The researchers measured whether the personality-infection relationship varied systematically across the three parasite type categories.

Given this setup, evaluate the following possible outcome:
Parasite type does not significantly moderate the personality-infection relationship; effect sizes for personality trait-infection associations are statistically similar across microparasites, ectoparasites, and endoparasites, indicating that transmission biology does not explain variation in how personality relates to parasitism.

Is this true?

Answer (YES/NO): NO